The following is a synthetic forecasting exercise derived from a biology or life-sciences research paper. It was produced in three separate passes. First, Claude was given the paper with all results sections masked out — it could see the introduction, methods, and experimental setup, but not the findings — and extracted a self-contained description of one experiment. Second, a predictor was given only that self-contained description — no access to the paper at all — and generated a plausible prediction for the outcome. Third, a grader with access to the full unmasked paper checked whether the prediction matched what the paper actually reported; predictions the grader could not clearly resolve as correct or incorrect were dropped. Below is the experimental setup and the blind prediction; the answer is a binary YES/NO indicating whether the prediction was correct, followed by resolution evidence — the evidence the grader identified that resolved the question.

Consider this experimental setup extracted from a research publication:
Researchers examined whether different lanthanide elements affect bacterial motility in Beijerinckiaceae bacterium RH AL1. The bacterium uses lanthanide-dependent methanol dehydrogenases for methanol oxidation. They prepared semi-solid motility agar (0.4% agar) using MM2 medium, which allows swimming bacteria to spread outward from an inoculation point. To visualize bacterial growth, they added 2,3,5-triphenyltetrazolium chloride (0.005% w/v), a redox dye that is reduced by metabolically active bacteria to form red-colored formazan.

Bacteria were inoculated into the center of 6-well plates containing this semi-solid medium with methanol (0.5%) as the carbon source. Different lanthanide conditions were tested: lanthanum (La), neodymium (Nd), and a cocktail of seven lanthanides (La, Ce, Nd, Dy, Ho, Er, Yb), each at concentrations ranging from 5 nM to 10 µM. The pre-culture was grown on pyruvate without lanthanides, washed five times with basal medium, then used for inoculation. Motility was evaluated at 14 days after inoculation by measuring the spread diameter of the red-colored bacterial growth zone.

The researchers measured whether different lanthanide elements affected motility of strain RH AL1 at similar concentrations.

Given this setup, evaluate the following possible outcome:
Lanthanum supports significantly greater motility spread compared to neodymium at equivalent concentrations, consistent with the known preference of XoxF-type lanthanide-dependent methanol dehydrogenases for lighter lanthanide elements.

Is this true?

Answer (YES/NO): NO